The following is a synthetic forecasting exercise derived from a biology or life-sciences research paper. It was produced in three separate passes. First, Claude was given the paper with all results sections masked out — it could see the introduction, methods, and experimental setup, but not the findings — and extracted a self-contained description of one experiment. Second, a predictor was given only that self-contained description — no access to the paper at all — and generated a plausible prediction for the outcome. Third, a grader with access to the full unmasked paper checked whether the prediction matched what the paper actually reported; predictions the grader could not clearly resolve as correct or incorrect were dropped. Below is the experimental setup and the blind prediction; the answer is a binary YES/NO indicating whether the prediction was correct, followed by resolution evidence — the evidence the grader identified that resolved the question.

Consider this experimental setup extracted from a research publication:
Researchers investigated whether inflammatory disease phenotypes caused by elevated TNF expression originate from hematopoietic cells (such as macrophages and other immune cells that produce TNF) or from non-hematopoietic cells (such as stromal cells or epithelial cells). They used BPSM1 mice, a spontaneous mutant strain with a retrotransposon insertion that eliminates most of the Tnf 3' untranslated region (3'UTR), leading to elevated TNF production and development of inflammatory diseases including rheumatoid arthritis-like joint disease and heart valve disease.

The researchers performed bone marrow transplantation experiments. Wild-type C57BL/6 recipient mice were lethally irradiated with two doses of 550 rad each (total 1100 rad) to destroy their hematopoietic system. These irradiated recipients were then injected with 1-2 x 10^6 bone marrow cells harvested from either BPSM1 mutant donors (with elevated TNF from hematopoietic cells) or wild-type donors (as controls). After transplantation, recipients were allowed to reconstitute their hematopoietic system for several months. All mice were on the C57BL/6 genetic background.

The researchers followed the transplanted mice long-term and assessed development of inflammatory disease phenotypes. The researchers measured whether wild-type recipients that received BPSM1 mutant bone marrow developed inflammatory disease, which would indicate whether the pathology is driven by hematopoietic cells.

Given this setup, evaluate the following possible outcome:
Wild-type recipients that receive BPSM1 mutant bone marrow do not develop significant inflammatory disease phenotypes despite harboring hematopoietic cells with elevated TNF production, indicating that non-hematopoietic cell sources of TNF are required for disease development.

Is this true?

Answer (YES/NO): NO